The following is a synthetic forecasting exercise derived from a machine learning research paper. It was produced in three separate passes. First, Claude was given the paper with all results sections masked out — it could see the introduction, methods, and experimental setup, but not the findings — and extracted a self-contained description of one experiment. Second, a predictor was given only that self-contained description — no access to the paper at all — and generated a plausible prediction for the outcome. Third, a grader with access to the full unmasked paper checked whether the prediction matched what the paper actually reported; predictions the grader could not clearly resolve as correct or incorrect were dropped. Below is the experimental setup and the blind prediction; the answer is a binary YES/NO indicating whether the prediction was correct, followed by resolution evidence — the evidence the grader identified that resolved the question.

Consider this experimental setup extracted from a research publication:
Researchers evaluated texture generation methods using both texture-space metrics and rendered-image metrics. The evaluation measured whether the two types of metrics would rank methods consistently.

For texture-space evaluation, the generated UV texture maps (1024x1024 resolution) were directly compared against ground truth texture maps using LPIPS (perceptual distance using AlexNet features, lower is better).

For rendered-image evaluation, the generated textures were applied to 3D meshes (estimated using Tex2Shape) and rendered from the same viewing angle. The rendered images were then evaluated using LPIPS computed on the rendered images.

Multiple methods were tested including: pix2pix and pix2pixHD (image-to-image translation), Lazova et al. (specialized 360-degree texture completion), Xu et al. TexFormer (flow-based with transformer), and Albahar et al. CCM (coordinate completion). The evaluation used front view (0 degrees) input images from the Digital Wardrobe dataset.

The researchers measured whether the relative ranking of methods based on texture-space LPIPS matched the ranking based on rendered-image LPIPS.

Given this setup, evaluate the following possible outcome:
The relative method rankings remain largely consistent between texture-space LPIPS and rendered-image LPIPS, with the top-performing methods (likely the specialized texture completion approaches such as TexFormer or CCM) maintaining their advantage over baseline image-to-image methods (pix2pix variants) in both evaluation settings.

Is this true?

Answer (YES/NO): NO